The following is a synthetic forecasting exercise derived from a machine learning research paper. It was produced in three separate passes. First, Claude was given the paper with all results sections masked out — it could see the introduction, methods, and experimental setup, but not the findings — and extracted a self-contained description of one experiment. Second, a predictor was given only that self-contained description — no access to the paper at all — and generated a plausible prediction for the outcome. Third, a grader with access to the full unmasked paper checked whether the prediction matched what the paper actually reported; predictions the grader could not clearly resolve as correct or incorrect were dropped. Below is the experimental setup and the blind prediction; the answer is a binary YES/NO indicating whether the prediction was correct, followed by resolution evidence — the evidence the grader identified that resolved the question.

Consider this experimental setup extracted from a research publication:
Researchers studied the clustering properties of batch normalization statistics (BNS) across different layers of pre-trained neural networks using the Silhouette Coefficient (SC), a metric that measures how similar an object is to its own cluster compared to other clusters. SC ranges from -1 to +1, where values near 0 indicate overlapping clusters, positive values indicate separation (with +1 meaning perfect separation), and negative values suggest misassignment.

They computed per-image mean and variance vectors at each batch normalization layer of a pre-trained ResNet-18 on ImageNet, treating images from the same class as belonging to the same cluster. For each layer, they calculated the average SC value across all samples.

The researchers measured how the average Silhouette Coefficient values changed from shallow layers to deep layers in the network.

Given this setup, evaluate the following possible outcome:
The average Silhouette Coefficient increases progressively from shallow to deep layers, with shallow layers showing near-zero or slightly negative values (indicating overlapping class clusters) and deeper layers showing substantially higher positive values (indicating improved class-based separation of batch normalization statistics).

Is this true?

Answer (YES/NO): NO